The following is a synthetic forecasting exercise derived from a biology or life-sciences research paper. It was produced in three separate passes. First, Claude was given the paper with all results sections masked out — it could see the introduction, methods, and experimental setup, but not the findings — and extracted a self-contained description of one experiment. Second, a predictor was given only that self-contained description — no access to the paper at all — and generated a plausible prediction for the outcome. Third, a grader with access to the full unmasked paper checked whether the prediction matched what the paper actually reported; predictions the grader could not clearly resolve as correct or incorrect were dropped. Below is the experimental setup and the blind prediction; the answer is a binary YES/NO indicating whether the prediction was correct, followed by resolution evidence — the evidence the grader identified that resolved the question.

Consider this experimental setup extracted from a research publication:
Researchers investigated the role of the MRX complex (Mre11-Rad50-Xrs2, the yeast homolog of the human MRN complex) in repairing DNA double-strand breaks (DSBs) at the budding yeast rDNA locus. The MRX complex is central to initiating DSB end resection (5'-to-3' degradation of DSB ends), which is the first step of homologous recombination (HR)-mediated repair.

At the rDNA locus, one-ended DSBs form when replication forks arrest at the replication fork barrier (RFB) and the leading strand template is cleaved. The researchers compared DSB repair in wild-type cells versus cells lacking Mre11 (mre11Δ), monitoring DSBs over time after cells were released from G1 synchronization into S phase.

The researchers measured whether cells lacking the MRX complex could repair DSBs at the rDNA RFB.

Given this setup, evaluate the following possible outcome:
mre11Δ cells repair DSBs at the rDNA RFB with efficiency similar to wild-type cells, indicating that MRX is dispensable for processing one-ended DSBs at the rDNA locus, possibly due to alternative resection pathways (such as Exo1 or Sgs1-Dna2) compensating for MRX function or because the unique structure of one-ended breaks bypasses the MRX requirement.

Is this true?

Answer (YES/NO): NO